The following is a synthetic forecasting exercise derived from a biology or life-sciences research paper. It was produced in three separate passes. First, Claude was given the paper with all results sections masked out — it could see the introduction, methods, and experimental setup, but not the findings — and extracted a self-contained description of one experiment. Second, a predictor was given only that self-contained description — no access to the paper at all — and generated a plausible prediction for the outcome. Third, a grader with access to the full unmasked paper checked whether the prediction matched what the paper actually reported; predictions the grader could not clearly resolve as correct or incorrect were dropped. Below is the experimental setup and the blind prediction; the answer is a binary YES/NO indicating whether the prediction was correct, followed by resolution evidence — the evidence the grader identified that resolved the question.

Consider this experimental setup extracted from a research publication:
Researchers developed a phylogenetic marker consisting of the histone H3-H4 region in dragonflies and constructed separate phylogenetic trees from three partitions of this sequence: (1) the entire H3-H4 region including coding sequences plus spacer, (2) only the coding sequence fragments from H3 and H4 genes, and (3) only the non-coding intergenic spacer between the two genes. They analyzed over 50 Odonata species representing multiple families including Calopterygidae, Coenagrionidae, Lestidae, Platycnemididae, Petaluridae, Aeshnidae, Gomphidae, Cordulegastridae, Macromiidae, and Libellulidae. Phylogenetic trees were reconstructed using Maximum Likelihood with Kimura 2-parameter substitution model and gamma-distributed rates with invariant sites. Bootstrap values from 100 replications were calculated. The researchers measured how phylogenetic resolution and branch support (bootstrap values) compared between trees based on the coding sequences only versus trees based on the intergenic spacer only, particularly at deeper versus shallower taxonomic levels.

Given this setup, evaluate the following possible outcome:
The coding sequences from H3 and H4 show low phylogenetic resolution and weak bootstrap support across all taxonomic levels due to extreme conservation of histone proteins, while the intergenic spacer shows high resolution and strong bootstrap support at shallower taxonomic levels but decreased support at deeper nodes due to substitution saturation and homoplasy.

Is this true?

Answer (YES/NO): NO